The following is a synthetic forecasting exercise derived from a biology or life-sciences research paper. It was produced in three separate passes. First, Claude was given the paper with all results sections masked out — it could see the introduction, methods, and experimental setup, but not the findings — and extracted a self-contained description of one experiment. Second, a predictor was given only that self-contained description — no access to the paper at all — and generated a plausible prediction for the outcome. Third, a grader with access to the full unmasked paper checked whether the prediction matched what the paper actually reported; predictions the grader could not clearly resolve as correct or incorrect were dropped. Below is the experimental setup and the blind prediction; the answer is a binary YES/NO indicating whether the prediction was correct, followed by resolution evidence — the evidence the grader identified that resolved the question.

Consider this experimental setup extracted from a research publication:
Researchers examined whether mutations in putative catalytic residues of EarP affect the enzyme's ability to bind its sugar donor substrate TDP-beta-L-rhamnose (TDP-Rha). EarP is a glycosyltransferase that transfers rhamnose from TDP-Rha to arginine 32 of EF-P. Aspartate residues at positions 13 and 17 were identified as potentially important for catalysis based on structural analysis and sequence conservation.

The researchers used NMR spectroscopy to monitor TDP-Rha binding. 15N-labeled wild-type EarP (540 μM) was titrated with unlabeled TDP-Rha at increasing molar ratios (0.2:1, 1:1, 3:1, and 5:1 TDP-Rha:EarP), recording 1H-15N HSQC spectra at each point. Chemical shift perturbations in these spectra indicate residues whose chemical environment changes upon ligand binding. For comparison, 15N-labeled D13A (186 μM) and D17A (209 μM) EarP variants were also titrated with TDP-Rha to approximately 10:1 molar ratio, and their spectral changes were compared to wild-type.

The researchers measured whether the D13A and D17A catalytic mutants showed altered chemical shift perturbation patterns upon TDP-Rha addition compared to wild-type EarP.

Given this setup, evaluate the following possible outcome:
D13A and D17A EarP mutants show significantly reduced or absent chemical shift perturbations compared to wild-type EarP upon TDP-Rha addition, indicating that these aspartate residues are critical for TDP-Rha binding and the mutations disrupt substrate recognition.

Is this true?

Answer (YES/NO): NO